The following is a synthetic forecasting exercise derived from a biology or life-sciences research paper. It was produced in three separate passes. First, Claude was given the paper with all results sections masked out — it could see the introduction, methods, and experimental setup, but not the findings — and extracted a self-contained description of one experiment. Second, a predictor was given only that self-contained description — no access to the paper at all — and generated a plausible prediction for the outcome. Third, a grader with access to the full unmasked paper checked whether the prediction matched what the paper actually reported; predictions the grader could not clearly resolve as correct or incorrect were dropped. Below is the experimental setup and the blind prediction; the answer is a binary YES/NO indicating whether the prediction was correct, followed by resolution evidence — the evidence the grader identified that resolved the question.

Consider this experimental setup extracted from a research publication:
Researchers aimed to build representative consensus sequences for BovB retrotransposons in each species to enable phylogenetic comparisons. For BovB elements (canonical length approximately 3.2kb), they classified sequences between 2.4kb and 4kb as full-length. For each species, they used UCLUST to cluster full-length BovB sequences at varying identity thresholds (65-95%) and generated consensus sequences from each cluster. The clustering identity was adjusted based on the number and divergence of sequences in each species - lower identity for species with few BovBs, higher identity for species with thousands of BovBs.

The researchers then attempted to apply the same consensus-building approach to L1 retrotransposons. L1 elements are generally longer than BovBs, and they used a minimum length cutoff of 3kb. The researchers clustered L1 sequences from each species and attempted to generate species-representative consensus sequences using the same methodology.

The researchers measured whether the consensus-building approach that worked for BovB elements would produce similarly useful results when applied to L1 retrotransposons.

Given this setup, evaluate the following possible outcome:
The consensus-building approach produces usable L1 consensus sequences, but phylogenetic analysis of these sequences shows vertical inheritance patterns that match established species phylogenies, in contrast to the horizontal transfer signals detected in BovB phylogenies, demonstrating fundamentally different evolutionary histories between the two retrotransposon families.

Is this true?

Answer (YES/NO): NO